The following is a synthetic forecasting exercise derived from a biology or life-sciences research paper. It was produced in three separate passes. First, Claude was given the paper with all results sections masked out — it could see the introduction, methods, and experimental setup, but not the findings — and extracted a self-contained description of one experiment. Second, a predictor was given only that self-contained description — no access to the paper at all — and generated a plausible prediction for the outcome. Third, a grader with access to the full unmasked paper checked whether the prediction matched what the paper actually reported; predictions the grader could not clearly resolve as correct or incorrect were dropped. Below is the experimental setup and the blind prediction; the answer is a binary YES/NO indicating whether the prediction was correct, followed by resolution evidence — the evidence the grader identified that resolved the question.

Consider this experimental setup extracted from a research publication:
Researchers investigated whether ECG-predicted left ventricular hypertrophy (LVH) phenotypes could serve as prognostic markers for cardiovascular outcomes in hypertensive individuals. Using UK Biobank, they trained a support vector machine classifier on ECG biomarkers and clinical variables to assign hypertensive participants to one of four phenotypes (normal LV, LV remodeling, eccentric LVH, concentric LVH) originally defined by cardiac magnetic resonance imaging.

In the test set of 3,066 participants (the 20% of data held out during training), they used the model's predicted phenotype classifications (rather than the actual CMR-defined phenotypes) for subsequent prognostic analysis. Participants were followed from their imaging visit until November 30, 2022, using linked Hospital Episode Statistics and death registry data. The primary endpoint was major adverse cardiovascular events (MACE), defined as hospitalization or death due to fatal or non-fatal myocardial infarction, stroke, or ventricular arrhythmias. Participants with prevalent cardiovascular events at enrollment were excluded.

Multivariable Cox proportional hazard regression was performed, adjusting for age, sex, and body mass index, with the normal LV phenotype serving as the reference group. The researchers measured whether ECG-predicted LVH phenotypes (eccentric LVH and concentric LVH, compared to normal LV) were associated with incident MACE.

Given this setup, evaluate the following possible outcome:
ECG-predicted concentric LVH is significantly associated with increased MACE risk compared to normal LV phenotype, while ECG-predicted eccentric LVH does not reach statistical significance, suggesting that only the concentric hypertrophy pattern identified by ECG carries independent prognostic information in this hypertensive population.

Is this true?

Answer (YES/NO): NO